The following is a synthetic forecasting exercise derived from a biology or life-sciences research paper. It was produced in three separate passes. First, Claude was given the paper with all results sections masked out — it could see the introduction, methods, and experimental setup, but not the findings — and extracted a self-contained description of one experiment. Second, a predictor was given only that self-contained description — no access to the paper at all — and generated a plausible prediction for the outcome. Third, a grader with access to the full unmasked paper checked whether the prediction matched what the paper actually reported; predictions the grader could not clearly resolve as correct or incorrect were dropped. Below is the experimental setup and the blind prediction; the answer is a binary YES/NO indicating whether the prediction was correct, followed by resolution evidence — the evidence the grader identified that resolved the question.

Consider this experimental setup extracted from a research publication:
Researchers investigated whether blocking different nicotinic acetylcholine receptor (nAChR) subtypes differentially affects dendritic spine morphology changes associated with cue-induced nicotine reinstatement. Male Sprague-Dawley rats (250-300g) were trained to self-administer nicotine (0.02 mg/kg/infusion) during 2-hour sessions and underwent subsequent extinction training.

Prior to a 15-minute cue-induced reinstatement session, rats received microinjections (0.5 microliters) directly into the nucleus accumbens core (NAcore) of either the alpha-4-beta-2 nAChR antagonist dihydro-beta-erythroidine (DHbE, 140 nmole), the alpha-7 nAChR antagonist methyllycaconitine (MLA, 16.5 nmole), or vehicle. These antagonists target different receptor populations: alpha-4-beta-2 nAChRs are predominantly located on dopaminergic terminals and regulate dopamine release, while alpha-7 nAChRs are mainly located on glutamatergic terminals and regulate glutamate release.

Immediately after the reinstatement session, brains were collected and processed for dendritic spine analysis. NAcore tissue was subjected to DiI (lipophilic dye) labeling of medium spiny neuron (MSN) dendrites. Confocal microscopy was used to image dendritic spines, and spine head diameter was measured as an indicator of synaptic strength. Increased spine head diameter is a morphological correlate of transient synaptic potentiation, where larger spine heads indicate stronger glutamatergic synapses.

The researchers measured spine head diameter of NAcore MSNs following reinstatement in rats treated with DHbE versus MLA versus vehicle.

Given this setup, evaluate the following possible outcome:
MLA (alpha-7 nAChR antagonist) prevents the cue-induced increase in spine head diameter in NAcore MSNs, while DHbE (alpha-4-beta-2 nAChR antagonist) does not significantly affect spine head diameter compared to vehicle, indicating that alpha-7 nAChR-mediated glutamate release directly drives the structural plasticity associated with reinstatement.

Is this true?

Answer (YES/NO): YES